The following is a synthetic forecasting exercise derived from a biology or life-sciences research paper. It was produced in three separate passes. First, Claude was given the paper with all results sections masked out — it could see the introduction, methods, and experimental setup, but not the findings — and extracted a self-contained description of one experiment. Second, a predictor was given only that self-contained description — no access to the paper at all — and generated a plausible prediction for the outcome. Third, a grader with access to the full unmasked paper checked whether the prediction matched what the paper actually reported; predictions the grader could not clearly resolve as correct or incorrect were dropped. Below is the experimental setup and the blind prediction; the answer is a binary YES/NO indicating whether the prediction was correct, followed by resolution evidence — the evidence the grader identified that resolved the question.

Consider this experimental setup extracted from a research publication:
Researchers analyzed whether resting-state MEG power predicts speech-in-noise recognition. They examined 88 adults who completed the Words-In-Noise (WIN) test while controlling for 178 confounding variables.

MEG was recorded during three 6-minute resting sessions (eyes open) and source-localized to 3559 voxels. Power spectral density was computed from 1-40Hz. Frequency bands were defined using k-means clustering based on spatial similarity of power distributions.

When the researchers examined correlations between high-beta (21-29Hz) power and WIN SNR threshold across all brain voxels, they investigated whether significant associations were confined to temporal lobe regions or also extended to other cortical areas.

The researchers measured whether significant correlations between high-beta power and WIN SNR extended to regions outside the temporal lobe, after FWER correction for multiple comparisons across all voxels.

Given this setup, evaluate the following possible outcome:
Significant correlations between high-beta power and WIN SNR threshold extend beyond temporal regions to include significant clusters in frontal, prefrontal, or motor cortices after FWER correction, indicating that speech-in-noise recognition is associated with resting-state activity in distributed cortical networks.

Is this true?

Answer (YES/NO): NO